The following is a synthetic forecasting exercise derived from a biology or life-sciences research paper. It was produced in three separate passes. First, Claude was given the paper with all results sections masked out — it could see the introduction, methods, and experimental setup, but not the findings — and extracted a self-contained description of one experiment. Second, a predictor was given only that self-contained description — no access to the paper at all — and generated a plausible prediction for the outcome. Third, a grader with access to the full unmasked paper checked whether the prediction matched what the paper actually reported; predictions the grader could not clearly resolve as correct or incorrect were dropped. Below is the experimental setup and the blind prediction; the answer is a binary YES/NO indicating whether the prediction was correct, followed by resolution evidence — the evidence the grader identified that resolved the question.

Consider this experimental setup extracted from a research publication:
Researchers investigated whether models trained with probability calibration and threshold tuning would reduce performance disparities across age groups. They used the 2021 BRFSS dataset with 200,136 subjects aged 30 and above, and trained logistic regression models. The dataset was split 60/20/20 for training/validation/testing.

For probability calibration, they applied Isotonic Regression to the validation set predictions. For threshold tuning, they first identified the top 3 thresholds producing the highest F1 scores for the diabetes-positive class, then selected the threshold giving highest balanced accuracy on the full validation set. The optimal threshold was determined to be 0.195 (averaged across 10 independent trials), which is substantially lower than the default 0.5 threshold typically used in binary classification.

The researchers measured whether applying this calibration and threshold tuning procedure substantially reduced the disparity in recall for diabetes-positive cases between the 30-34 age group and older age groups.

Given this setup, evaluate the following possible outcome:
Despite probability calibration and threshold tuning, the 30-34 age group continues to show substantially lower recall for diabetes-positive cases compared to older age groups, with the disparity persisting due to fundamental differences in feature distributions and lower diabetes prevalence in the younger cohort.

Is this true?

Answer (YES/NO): YES